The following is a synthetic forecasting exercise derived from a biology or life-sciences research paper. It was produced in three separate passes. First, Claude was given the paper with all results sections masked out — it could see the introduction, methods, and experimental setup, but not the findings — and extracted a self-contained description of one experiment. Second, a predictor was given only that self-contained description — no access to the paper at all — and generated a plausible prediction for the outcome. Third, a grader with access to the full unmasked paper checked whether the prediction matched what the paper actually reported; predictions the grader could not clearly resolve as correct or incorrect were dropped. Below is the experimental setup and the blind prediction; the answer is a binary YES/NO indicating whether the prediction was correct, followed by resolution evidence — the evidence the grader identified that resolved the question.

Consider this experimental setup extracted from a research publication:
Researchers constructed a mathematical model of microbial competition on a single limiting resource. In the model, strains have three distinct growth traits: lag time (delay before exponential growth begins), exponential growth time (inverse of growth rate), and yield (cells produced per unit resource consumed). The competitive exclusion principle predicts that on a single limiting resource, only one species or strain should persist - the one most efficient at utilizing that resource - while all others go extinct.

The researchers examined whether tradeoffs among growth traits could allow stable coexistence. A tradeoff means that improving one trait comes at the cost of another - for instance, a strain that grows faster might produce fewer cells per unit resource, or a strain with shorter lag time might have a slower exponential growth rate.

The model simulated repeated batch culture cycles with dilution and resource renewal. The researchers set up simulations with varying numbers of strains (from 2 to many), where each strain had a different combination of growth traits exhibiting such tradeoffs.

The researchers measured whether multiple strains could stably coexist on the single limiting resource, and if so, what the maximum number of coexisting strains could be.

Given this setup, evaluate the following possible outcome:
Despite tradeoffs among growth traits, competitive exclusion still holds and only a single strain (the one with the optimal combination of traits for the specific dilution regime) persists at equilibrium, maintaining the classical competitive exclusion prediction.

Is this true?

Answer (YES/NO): NO